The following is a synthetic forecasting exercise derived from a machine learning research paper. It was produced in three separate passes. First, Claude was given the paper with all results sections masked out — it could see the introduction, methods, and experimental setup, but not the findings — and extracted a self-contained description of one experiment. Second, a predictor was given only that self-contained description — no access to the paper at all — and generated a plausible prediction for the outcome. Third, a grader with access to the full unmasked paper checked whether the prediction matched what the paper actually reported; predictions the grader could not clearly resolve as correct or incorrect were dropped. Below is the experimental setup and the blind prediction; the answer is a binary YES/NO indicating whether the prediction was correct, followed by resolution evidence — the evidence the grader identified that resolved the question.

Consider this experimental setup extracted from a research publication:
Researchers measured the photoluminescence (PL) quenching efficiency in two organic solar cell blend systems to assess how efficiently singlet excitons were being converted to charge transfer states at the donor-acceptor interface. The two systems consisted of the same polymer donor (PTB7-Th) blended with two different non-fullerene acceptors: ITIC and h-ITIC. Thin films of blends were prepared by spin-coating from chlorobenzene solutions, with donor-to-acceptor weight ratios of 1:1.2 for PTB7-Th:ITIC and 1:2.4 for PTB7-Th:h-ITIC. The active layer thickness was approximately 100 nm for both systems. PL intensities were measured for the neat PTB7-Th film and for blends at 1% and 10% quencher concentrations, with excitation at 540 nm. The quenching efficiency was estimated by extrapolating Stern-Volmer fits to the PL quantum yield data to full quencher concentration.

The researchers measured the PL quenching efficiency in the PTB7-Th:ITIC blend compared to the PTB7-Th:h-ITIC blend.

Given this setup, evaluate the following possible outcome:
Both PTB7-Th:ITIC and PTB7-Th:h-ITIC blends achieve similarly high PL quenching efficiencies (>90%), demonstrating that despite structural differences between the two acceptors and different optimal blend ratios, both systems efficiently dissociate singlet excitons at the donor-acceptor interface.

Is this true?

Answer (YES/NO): YES